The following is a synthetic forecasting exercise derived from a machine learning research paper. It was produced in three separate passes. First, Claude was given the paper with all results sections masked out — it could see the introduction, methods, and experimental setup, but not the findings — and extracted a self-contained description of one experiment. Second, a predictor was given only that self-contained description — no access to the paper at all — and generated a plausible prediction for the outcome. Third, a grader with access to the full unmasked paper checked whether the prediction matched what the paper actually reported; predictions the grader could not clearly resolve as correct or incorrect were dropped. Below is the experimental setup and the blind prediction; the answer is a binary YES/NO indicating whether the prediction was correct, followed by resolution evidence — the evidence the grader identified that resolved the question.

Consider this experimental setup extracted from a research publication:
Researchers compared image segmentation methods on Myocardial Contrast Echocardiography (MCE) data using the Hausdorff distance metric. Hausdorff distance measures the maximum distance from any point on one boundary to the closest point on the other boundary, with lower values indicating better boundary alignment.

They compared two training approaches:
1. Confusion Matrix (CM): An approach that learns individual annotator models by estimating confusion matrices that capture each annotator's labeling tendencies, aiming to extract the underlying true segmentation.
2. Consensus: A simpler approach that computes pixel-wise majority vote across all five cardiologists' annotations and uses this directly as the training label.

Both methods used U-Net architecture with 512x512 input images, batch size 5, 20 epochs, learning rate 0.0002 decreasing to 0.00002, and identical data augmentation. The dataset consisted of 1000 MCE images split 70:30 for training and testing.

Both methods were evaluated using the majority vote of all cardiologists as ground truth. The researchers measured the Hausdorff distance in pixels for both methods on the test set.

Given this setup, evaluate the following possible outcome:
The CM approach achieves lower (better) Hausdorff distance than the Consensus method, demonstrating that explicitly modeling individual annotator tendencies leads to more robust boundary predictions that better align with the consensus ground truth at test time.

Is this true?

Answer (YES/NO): NO